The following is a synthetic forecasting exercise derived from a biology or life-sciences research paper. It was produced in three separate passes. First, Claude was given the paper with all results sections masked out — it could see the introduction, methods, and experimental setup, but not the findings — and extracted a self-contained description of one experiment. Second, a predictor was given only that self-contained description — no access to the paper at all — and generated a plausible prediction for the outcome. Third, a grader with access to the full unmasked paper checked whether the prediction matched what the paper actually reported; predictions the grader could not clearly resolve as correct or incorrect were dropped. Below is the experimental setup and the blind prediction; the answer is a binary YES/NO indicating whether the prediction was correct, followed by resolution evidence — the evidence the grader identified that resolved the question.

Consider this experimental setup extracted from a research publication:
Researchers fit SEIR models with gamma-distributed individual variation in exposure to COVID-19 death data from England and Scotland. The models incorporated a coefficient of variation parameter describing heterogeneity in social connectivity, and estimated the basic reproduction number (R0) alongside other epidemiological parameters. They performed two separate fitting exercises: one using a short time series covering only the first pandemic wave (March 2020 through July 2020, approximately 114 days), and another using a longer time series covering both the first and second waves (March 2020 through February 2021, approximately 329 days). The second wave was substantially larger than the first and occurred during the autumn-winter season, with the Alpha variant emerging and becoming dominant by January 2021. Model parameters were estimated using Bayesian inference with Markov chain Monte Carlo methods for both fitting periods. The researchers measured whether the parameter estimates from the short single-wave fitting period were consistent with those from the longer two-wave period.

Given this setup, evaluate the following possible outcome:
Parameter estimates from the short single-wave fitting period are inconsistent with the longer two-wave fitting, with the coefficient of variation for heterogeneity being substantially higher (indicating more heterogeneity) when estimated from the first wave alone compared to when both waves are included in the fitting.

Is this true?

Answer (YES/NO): NO